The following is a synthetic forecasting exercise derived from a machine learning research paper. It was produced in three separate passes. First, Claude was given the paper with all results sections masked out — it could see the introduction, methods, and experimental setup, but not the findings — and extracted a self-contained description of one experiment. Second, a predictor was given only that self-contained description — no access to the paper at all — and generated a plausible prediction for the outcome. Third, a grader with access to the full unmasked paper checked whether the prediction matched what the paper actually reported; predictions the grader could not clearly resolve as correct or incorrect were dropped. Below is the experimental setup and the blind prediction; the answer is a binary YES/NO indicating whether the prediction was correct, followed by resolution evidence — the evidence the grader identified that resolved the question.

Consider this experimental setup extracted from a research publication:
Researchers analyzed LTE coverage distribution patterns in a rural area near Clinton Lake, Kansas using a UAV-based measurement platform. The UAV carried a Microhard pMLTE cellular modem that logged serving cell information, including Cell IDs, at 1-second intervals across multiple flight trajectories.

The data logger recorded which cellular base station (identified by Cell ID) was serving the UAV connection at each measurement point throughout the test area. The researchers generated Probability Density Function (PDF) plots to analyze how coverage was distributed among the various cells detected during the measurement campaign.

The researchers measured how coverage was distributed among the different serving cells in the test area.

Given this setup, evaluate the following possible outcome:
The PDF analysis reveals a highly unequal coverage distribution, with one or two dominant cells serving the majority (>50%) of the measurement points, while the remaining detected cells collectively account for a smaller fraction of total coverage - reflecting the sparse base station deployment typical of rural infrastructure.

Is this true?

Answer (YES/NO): YES